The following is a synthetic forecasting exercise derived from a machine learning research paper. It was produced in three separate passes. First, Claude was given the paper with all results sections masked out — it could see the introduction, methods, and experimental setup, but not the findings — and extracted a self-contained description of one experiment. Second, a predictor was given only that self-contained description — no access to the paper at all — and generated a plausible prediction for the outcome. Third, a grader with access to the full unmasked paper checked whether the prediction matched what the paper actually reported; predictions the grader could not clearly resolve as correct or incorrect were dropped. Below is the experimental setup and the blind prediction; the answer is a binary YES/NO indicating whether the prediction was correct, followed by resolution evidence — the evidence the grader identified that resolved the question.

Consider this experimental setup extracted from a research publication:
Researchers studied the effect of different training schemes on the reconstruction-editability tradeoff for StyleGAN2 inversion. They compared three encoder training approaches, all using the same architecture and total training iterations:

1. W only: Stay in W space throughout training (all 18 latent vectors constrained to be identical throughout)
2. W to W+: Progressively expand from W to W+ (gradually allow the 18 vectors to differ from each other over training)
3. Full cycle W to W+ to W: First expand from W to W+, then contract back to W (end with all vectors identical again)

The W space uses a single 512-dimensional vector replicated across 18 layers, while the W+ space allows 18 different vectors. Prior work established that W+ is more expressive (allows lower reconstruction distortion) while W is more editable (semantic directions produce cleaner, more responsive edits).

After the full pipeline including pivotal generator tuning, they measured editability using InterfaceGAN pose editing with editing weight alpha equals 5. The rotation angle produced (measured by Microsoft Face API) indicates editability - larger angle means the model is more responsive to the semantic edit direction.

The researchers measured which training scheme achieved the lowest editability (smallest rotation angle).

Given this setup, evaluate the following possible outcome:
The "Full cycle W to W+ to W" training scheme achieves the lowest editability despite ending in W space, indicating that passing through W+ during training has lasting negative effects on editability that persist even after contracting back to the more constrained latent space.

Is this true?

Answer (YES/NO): NO